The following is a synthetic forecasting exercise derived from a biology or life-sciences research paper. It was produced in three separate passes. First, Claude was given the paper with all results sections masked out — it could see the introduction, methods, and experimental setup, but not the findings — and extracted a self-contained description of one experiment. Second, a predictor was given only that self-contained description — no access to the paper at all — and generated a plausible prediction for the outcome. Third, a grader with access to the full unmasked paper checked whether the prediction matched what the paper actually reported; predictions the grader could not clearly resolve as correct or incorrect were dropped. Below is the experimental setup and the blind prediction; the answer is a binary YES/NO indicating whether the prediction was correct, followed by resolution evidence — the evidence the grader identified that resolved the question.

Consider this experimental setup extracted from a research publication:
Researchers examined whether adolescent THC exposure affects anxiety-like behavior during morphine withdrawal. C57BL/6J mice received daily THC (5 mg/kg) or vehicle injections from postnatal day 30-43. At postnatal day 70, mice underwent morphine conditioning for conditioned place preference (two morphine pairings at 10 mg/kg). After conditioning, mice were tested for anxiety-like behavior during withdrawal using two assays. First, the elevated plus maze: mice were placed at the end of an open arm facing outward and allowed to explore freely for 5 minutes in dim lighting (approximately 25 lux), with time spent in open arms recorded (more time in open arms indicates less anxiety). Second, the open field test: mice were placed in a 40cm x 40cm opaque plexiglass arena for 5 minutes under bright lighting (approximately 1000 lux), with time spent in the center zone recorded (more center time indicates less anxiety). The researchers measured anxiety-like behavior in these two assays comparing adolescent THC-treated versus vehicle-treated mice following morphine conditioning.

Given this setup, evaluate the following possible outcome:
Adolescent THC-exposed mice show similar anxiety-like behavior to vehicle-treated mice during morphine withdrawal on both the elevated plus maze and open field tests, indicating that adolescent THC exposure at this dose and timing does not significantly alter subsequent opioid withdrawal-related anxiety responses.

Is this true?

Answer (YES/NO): NO